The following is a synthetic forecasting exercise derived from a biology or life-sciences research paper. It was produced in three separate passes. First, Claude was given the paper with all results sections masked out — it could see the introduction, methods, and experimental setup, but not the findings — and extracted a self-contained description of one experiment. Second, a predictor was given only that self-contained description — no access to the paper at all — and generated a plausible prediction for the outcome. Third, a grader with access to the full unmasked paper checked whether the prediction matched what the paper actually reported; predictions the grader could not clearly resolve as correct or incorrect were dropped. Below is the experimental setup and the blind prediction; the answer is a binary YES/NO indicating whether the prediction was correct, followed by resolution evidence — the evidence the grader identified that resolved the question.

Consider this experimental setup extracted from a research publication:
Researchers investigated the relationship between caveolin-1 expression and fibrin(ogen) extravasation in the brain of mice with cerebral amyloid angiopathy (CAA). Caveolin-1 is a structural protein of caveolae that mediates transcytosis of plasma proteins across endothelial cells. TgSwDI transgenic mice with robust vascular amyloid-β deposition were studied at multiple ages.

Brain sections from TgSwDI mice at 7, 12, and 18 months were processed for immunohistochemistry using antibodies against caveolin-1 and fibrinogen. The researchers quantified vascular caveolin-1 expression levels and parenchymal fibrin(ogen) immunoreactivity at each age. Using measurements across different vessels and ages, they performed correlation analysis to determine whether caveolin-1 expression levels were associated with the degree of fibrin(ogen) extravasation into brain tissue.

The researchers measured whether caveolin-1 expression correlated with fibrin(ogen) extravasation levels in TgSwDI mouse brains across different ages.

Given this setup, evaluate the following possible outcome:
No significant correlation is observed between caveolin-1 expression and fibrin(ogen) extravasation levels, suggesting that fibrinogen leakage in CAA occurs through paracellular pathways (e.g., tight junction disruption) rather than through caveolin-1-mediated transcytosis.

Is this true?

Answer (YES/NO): NO